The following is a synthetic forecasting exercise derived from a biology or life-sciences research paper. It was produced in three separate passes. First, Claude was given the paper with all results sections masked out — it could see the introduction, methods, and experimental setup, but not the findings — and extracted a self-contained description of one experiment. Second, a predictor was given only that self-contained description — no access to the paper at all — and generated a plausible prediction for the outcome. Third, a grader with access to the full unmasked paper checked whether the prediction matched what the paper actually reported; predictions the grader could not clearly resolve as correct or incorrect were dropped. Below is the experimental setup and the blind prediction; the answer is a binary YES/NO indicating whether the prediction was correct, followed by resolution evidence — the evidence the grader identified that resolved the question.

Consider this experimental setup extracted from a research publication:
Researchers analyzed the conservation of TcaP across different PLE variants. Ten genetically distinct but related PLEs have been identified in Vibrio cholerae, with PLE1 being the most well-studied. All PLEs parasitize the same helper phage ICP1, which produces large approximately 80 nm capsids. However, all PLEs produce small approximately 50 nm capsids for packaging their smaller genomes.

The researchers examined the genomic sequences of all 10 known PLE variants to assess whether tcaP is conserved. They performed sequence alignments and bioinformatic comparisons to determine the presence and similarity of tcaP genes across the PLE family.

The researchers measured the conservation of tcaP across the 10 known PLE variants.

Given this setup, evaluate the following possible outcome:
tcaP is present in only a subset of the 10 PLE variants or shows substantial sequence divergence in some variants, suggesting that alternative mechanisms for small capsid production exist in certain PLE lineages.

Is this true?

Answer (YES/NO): NO